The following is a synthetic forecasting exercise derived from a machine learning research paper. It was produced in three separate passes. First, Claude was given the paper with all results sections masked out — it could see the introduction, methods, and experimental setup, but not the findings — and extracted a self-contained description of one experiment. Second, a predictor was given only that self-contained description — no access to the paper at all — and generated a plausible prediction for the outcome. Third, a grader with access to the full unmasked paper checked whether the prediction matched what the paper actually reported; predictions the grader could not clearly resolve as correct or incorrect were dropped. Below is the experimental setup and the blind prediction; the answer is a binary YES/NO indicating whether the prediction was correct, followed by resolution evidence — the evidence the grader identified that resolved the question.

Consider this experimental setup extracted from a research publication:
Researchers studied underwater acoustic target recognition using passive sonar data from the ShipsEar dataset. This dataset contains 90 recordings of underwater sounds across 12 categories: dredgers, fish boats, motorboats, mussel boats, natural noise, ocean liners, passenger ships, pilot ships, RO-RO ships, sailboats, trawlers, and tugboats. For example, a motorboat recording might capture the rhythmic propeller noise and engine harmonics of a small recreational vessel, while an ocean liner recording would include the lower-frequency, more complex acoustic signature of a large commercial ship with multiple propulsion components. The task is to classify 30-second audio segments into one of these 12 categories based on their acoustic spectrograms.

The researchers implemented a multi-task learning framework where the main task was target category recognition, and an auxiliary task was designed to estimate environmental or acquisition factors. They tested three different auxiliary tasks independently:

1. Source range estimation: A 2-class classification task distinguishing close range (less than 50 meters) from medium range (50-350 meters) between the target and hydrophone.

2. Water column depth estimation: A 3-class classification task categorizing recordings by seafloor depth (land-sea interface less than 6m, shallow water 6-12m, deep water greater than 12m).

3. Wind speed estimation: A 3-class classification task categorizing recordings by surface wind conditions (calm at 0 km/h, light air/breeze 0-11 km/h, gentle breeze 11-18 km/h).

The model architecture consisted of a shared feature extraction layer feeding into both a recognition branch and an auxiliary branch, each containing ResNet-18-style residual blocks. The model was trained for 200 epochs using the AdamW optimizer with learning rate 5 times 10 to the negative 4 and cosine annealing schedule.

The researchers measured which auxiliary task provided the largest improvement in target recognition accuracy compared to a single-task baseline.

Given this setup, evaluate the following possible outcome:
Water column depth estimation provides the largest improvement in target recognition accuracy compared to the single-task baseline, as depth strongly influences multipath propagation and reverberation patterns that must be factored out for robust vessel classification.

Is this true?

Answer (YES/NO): NO